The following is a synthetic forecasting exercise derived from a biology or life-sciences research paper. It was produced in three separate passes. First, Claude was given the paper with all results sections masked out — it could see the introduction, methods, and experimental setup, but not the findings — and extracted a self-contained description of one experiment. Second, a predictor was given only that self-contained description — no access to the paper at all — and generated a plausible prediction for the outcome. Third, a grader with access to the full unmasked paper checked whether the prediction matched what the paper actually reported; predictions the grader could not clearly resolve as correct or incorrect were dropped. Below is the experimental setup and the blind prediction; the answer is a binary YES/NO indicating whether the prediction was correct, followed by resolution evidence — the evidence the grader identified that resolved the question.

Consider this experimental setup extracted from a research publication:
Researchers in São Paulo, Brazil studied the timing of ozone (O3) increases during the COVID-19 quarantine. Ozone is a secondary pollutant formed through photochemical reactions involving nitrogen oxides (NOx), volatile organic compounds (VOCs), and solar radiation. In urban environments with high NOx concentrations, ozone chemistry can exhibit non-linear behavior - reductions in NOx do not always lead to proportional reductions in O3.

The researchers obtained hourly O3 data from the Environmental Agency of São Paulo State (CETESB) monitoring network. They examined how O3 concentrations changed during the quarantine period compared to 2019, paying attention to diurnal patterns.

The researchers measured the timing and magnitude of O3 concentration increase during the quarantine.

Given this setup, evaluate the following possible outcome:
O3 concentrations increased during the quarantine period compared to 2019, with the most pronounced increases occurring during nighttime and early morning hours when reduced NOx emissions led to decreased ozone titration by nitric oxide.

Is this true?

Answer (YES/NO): YES